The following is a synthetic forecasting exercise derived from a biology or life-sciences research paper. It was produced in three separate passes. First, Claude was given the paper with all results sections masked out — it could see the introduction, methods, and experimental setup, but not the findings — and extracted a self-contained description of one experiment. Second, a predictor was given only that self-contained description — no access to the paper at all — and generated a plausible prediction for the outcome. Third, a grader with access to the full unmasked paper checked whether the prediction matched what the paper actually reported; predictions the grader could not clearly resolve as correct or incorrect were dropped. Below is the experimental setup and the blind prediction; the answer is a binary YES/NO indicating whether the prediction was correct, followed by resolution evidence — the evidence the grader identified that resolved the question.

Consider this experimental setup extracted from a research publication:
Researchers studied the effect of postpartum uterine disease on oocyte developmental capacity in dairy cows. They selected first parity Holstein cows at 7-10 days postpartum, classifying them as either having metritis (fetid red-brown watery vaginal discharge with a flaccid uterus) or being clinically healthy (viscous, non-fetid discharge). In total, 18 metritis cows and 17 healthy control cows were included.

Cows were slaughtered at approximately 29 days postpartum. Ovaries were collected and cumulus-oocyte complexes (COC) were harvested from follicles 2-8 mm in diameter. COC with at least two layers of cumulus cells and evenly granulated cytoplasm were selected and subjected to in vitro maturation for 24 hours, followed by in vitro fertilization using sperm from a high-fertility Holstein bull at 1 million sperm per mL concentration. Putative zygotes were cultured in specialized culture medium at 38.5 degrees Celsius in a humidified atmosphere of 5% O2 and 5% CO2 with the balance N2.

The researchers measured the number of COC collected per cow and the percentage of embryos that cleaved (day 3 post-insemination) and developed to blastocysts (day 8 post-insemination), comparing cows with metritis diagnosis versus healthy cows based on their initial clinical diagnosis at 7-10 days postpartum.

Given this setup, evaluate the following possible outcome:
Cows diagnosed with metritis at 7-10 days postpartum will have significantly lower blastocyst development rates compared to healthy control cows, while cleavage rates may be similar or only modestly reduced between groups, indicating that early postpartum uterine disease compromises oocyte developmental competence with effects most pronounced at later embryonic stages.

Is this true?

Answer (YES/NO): NO